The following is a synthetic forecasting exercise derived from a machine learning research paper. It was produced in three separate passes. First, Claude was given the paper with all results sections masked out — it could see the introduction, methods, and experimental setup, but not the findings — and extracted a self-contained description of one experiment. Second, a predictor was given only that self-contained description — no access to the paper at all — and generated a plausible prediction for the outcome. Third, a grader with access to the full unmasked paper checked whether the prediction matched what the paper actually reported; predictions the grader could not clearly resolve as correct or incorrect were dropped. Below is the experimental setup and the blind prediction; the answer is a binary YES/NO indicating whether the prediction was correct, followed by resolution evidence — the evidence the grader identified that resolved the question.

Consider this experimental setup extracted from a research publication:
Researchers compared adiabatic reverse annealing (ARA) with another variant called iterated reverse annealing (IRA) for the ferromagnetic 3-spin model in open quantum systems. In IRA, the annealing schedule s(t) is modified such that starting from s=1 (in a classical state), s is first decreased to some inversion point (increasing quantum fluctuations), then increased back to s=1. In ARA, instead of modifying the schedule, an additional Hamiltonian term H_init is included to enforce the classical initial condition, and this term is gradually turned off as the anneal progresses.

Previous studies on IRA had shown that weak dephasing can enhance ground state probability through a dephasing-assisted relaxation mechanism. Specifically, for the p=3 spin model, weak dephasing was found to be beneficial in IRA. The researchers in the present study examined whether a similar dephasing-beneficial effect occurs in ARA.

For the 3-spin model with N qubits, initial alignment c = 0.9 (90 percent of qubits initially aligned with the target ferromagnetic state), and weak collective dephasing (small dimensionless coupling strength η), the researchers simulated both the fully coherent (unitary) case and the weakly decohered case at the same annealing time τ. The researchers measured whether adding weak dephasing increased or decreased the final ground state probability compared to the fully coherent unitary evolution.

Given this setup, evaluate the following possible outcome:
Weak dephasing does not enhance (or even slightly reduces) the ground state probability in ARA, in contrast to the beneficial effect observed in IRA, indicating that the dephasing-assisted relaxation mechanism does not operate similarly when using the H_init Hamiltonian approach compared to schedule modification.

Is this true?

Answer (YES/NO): YES